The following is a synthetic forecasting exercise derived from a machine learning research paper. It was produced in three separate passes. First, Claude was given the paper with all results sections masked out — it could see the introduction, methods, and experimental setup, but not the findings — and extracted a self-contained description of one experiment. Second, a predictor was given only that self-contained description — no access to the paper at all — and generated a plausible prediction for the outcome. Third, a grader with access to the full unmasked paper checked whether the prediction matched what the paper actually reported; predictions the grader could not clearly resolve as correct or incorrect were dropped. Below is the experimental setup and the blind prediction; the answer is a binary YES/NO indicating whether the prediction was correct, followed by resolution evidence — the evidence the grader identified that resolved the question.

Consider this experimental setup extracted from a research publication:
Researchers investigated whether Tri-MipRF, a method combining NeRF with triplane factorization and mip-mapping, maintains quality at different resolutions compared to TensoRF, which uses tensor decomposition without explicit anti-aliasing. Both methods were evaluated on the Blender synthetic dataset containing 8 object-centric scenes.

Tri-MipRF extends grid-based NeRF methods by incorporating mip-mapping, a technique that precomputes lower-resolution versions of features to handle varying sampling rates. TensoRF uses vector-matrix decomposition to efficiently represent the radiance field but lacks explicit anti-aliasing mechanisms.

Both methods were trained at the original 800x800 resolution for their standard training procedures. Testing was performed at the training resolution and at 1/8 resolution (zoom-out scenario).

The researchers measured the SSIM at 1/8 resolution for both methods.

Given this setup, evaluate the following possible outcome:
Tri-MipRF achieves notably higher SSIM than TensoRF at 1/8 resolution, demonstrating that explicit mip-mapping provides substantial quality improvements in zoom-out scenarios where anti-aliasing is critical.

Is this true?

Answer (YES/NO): NO